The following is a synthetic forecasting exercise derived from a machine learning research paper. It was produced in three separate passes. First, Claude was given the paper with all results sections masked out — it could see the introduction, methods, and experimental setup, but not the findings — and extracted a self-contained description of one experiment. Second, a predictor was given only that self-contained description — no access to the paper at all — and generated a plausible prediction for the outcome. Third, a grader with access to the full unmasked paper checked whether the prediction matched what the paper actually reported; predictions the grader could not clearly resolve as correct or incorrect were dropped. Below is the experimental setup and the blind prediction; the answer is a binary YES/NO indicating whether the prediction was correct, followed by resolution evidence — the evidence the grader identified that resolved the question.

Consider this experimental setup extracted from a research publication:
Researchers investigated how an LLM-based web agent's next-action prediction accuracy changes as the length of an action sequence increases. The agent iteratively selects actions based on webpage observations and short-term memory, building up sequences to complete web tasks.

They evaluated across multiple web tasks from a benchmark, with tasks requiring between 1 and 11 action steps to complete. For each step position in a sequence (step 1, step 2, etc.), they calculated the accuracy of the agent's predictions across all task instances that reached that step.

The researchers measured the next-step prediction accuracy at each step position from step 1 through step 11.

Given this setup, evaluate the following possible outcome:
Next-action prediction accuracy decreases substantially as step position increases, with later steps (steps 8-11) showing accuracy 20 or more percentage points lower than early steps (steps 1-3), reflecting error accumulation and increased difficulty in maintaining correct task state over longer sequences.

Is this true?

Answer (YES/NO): NO